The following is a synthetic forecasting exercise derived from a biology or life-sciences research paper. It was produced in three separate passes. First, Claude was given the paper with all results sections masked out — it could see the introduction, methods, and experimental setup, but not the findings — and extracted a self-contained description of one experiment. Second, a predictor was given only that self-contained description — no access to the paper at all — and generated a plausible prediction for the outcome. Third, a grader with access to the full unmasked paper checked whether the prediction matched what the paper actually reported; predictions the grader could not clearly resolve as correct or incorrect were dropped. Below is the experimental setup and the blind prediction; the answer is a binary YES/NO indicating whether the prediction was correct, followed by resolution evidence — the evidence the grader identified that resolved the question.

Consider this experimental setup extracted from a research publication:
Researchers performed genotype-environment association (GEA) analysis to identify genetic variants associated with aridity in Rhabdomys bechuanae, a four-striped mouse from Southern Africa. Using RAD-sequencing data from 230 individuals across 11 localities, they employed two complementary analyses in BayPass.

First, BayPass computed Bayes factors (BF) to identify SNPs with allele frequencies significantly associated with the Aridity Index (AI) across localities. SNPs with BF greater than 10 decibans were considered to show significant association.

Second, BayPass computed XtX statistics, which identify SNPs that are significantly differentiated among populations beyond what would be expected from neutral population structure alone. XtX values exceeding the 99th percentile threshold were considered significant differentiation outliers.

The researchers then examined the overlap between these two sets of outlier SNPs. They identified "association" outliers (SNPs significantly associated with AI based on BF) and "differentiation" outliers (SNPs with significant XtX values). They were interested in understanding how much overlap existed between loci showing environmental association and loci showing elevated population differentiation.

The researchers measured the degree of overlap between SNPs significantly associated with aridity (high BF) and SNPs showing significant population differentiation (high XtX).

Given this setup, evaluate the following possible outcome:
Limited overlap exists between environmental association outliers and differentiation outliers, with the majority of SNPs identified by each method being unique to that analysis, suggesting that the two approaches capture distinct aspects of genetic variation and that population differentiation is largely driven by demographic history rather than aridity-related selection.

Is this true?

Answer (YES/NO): NO